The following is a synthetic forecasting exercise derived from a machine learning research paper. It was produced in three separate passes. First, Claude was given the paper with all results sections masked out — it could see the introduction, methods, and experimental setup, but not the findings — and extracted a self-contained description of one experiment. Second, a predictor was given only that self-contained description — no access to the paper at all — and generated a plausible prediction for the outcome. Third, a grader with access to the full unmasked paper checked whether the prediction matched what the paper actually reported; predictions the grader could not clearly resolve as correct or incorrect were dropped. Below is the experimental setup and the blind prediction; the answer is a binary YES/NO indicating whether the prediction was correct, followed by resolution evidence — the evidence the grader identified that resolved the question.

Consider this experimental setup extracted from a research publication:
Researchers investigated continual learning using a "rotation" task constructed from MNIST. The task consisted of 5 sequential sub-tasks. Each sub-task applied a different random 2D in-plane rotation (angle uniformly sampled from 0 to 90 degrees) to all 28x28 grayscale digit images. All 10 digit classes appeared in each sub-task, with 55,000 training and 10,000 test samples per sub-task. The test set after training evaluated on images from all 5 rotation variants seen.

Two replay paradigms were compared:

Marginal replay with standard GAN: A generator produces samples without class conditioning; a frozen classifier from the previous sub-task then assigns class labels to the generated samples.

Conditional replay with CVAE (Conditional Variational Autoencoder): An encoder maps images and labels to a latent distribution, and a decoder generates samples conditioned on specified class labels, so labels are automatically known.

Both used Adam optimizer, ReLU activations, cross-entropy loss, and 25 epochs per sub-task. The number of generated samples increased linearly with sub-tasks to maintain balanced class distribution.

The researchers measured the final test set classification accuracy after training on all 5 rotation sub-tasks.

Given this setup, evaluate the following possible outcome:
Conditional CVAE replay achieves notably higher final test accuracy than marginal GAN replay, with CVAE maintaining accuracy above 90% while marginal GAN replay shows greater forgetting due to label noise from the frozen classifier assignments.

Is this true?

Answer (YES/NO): NO